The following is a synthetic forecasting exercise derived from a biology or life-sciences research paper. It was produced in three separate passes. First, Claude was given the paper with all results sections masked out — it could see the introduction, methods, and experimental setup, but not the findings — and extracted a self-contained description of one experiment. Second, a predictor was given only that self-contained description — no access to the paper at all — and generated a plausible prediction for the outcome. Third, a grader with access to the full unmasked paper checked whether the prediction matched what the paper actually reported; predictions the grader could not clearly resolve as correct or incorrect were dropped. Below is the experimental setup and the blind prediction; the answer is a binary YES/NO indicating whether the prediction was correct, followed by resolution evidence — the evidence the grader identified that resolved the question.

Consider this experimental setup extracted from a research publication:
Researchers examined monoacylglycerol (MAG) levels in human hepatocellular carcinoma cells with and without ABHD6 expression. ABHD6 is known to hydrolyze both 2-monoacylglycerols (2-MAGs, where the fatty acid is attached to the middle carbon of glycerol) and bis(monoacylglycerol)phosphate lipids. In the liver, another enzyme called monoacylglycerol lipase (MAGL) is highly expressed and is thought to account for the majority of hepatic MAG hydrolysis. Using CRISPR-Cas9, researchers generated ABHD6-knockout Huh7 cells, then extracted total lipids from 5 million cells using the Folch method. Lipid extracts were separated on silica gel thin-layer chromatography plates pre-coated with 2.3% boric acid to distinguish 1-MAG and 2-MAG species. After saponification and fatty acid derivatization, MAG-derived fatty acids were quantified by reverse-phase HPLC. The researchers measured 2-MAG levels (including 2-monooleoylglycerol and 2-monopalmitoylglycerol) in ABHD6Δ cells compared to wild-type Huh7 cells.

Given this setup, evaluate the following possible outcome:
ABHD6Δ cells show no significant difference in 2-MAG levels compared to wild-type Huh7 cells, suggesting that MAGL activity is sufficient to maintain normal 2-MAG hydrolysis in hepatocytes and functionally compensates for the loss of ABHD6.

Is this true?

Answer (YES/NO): YES